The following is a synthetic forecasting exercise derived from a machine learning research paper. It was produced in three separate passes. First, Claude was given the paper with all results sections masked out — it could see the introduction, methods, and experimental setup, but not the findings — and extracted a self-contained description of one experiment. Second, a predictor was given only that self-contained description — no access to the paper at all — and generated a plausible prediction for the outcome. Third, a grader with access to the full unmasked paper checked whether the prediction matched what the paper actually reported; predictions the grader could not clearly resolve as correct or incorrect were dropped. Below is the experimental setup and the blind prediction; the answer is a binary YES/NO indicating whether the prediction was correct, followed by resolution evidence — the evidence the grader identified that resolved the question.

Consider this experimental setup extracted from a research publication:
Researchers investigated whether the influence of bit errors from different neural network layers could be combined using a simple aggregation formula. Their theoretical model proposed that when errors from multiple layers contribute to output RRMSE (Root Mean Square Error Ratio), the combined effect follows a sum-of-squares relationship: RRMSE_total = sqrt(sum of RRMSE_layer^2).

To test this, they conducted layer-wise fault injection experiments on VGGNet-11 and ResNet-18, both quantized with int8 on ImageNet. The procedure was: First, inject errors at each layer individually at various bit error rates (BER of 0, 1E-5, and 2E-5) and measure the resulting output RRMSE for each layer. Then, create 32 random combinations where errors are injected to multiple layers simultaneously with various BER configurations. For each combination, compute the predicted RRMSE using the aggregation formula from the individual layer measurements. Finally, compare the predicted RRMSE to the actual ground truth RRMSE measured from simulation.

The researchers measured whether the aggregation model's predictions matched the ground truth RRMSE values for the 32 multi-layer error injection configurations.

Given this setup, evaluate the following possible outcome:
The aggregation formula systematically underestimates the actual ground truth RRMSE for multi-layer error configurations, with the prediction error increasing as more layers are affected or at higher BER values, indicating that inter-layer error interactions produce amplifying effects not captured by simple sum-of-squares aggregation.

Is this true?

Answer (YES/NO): NO